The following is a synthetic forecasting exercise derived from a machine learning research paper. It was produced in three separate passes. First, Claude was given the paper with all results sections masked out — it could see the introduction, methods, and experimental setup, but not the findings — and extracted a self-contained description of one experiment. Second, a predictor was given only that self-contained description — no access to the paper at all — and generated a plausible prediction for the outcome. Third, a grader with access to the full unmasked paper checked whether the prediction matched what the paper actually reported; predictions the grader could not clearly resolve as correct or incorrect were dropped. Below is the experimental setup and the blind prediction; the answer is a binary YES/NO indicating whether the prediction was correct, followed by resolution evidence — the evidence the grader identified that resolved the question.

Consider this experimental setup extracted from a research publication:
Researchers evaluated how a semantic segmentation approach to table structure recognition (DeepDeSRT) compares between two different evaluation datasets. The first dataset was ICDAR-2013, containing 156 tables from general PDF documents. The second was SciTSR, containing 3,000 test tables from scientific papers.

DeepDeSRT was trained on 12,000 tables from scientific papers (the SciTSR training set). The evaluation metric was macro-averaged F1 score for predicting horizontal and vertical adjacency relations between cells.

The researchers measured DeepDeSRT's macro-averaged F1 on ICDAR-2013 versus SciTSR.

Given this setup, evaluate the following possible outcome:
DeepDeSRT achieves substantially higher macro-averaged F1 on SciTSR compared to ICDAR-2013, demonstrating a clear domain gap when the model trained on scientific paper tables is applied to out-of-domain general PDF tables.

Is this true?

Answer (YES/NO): YES